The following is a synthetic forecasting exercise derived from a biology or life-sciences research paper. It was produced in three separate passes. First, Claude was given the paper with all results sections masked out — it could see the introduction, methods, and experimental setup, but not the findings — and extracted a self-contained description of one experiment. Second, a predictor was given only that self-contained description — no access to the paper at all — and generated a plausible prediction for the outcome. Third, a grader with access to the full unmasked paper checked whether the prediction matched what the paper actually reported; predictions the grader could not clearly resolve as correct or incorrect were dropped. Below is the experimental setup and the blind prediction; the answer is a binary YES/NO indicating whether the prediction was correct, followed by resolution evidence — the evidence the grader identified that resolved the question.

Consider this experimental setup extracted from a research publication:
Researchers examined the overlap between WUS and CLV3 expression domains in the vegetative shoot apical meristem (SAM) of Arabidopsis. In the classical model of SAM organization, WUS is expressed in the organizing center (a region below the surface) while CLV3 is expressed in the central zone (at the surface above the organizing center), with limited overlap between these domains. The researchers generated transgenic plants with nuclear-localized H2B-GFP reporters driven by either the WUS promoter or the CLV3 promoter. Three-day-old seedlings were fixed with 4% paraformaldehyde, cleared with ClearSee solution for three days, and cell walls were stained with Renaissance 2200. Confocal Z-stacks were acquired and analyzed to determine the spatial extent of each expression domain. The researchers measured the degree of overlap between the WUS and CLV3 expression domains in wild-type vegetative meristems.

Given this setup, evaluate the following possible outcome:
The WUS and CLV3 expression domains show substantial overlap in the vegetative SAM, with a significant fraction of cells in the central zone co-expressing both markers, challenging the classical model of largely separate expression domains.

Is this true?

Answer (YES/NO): YES